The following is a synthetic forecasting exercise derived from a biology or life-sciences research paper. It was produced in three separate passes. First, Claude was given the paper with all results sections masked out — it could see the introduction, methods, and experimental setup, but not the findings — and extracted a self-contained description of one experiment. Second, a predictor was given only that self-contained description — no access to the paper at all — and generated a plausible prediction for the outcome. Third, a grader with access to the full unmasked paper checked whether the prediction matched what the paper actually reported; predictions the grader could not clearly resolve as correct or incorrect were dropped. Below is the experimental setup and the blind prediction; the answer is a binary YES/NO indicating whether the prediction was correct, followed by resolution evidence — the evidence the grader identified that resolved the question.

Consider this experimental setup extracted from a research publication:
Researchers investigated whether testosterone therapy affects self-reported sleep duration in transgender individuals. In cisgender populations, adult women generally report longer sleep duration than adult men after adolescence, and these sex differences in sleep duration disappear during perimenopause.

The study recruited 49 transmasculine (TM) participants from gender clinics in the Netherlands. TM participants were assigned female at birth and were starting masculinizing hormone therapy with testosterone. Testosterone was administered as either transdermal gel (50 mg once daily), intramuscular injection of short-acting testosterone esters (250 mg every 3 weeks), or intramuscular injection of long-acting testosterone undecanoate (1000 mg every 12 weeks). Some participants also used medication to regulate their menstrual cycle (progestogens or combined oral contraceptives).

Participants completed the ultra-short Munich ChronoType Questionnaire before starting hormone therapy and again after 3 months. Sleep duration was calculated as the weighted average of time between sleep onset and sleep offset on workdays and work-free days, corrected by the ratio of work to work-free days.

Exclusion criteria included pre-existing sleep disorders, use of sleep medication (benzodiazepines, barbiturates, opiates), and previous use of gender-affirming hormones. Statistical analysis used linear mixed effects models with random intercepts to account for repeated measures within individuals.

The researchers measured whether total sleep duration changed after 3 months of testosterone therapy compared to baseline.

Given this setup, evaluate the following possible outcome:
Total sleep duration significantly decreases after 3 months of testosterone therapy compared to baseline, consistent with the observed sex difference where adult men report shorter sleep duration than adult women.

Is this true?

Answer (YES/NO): NO